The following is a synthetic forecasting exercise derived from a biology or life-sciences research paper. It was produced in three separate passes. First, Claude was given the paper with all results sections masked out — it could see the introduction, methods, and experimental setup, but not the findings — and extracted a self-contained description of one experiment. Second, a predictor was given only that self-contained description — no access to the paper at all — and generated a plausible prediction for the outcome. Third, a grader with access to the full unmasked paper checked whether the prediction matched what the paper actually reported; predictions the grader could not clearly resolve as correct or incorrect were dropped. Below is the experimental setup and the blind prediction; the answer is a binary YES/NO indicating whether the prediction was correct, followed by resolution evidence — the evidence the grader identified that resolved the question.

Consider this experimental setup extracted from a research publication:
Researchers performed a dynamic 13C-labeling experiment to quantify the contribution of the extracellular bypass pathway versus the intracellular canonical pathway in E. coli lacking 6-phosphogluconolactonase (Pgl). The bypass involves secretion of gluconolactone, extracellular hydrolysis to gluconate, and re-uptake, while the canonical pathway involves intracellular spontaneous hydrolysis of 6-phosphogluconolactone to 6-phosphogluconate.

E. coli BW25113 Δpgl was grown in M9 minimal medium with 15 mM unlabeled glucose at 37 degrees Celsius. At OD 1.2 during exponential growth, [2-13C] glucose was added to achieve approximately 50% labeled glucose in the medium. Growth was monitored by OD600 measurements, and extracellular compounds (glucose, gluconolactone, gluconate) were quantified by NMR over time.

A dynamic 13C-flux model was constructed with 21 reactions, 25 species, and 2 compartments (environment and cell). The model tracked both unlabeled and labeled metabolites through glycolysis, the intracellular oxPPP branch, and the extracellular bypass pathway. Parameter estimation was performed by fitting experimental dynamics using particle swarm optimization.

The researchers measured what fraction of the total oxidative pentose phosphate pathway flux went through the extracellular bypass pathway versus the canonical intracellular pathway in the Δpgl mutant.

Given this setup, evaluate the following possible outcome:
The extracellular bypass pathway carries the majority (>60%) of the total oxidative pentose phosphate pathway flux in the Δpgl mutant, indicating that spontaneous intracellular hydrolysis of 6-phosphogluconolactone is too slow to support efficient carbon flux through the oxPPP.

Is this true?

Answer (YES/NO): YES